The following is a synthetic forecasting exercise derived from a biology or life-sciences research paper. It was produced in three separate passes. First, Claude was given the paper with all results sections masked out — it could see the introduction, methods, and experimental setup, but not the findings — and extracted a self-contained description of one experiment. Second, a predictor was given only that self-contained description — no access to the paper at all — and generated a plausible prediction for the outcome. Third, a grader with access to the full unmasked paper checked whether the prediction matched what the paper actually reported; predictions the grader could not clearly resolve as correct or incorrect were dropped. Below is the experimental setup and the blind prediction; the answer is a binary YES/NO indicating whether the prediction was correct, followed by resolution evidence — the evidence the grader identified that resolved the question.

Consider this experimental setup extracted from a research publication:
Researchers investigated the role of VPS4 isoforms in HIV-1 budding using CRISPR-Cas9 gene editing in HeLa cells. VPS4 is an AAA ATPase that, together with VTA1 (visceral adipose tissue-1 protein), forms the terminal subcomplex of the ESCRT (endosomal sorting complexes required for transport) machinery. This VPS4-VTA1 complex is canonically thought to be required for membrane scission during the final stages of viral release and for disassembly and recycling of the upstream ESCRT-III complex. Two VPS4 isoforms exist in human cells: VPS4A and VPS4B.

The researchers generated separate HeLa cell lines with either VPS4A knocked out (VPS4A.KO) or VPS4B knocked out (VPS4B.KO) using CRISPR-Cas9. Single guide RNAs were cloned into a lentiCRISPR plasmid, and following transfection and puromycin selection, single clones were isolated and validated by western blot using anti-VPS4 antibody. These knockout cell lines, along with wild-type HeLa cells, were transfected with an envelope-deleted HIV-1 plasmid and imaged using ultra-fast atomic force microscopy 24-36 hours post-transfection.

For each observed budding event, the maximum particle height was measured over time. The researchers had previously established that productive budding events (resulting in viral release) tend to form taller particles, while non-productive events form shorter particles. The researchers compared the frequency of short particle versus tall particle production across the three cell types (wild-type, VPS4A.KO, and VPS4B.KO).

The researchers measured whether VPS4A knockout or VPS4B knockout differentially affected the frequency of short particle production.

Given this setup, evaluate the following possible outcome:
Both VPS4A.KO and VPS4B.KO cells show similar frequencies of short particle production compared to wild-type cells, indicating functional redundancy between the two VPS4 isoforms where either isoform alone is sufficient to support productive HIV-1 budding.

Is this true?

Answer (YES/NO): NO